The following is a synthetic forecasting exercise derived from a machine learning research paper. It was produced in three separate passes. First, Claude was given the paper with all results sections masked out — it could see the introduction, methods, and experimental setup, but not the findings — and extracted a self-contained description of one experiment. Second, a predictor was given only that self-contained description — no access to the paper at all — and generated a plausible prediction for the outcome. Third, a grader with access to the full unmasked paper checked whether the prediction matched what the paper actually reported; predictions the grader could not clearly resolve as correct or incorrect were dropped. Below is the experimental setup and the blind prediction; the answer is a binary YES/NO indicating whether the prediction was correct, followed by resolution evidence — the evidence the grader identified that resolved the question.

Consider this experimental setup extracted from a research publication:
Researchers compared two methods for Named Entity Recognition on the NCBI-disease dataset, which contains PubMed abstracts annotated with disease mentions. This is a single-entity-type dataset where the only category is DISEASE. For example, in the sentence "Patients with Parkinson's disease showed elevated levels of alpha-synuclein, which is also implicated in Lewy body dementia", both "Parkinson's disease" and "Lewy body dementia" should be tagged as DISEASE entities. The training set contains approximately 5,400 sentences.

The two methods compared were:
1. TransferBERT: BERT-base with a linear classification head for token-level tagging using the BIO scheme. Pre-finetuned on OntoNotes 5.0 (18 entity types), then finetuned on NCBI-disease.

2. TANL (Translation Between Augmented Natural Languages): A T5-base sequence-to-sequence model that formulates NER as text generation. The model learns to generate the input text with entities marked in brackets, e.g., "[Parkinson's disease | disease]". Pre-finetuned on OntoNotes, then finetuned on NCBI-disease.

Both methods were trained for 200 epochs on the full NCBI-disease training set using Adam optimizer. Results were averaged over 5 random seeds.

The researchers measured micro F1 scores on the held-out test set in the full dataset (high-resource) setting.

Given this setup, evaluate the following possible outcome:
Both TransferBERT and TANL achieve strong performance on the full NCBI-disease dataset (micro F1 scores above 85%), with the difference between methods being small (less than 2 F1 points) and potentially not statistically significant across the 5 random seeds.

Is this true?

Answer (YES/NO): NO